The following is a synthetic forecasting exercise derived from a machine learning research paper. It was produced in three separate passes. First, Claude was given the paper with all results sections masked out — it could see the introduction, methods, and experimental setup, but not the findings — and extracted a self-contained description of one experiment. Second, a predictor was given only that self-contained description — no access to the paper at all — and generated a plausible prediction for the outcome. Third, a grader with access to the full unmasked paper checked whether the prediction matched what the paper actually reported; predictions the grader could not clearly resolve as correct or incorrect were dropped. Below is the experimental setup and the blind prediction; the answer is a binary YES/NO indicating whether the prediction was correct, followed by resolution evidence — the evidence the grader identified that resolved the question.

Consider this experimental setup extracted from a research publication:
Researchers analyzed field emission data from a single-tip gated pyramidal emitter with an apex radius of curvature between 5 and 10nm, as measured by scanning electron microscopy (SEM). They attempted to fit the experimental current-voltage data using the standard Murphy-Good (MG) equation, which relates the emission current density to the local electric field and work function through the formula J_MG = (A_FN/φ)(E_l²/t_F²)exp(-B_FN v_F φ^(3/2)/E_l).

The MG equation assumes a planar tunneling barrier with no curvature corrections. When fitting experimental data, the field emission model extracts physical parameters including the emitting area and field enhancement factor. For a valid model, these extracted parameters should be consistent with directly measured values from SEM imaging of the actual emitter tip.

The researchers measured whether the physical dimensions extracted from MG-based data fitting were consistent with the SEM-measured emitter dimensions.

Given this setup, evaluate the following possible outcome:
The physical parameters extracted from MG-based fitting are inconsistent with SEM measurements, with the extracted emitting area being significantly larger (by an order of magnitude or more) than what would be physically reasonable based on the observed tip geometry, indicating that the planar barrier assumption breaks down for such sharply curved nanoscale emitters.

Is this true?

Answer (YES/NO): NO